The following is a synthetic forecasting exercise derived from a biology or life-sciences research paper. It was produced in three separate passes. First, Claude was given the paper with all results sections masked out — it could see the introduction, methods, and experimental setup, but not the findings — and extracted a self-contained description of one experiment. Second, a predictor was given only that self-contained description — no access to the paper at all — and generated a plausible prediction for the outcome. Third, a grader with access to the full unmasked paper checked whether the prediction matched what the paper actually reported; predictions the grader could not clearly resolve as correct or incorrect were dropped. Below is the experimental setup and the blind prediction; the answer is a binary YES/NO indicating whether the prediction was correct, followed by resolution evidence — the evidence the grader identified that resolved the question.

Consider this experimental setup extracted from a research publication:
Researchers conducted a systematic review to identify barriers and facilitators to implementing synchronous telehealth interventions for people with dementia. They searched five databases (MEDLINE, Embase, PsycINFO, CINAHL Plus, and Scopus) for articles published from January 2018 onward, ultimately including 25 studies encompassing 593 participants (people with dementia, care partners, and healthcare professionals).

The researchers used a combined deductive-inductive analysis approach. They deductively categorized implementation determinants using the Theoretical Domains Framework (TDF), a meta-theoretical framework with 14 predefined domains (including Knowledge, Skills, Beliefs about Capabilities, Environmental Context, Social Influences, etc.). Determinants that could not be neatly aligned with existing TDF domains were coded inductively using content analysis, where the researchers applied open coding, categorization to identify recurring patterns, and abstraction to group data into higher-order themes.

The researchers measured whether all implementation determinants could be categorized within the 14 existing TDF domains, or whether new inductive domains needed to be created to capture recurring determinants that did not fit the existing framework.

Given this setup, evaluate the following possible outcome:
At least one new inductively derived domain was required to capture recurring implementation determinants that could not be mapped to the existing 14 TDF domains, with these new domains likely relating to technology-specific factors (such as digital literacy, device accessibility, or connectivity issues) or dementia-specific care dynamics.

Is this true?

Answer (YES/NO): NO